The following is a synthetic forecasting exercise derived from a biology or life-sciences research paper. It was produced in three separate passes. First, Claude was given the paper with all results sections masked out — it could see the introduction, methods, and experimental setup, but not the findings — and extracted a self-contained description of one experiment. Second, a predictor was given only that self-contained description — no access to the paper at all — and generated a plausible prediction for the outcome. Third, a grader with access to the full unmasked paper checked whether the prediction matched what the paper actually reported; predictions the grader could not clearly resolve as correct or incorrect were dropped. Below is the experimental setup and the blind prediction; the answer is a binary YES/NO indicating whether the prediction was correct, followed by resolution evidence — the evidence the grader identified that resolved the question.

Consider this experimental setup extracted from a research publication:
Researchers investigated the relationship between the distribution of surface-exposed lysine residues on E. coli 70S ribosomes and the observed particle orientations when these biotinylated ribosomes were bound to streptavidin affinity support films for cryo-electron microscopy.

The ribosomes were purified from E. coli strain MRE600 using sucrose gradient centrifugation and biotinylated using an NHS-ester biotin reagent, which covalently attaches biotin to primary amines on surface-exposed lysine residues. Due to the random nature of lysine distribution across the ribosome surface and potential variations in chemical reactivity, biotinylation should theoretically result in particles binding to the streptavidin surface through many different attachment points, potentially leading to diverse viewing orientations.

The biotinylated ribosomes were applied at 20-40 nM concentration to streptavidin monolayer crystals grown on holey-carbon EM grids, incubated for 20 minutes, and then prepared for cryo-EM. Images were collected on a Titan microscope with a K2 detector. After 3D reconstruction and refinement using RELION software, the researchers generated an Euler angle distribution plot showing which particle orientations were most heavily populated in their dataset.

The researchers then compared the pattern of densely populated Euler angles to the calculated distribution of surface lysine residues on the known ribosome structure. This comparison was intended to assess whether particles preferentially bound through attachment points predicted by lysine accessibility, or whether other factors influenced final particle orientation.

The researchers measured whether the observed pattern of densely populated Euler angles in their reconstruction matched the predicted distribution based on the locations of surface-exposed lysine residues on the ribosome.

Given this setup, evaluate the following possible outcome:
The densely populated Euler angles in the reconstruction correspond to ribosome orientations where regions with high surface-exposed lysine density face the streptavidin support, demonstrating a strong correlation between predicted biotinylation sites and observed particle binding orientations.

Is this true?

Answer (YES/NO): NO